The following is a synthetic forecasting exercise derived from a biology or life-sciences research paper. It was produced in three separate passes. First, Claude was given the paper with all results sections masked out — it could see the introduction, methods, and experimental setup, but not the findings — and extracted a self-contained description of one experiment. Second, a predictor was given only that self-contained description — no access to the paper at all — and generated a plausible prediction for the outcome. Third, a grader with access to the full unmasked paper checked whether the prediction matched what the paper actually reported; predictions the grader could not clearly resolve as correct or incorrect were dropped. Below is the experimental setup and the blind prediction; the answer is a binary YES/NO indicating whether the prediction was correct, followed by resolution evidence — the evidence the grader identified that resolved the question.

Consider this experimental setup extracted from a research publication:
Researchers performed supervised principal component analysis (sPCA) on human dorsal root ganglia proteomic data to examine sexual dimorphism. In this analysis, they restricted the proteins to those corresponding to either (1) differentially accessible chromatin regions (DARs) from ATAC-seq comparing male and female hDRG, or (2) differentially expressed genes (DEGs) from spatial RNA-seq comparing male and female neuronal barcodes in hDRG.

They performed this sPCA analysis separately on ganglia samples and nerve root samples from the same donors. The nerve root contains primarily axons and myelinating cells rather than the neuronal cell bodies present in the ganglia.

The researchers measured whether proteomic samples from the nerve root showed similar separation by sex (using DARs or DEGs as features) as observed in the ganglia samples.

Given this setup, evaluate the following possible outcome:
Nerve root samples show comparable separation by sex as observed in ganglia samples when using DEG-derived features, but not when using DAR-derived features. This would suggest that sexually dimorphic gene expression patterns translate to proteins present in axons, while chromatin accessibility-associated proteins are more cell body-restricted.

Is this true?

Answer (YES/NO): NO